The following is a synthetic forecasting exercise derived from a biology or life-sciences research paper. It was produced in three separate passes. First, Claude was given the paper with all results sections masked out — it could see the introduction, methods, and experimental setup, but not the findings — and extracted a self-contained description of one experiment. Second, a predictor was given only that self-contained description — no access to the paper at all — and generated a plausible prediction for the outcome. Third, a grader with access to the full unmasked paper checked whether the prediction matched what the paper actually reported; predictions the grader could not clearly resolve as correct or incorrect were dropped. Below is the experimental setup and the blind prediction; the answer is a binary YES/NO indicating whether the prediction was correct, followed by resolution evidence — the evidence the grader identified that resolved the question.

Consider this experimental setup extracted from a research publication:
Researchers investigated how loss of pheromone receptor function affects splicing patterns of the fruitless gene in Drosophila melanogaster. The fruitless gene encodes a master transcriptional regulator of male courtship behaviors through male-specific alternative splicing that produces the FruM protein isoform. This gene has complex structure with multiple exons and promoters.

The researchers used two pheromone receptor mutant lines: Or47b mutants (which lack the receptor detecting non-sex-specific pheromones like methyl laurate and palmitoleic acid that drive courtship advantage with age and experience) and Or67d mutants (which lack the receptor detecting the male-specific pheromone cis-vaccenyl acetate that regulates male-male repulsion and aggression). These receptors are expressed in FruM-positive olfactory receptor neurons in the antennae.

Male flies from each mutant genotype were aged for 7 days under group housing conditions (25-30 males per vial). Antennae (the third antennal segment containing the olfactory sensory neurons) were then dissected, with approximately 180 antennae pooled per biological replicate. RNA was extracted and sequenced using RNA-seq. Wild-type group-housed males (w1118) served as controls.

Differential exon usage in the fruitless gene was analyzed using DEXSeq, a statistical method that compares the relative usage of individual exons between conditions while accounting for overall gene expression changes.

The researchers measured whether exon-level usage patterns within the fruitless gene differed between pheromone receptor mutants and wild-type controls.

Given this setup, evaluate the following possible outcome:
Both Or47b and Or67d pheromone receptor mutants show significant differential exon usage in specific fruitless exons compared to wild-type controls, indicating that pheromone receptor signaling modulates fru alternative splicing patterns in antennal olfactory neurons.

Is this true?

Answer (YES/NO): YES